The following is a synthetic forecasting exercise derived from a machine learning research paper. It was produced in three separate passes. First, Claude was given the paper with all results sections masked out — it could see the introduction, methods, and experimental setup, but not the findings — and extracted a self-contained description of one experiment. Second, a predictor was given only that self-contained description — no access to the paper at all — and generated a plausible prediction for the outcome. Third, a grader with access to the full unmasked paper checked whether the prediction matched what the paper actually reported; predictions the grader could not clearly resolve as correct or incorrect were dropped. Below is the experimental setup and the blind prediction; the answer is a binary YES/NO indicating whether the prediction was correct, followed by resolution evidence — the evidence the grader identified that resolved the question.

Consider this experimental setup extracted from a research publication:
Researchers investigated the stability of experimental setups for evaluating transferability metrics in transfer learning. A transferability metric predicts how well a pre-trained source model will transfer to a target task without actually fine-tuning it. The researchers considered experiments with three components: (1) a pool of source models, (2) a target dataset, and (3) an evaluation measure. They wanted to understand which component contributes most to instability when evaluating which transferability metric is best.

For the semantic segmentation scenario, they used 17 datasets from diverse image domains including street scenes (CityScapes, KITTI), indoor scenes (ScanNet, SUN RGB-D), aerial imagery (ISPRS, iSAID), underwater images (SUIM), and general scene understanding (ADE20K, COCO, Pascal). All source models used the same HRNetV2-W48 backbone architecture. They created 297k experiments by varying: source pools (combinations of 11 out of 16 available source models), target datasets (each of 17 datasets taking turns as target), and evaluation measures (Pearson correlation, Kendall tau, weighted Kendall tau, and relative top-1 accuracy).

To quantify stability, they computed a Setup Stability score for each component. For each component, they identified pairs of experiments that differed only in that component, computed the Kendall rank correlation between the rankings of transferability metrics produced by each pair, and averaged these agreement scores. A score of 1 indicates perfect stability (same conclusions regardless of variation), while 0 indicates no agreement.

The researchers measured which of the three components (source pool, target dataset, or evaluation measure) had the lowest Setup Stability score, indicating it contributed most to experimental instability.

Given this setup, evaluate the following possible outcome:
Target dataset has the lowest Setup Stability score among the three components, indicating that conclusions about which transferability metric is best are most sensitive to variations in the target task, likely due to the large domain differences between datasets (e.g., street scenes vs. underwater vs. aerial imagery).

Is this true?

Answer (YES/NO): YES